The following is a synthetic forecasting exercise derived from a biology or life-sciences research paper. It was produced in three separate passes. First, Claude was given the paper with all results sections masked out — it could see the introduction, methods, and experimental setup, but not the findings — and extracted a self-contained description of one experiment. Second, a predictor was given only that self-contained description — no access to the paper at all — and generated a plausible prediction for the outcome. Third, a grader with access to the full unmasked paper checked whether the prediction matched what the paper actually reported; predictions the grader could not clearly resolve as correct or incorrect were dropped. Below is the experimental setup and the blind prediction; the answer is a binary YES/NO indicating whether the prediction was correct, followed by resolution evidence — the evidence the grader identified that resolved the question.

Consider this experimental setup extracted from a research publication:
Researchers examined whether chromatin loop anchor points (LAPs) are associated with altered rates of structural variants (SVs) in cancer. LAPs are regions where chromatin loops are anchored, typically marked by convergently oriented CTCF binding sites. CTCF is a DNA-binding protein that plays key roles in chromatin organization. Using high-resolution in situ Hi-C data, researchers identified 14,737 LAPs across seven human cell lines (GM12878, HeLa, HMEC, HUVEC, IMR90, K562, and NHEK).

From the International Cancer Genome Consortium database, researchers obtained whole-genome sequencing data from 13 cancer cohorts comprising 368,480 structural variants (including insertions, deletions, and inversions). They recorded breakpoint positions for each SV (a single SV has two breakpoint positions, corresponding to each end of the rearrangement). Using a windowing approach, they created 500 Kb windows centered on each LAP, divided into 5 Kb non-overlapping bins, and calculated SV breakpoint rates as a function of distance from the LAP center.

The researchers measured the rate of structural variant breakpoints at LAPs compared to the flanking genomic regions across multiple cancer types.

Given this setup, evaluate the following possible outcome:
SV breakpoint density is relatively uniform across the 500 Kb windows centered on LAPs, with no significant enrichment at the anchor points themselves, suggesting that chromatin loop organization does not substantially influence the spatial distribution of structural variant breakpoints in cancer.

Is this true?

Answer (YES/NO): NO